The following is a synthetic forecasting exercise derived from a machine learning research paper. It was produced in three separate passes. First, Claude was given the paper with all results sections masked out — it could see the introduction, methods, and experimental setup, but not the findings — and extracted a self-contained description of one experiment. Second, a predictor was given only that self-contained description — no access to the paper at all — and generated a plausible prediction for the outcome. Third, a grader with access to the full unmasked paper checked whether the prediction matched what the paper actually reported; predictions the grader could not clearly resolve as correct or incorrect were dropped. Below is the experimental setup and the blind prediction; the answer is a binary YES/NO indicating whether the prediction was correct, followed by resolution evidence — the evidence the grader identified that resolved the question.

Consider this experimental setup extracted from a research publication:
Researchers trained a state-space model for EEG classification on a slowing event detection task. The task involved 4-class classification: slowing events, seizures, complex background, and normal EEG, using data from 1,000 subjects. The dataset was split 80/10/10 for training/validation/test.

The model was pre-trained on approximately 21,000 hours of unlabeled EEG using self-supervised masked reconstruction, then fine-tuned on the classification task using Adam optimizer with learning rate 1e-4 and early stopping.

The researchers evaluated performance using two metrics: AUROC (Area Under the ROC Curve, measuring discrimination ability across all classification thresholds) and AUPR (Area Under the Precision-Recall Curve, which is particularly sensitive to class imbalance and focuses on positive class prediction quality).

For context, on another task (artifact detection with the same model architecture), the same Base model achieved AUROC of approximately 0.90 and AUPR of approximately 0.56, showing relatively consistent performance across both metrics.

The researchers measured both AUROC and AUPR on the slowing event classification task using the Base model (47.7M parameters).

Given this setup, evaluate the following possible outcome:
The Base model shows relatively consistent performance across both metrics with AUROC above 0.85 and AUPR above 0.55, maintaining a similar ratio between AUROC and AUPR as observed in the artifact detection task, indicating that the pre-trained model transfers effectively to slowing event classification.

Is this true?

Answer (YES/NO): NO